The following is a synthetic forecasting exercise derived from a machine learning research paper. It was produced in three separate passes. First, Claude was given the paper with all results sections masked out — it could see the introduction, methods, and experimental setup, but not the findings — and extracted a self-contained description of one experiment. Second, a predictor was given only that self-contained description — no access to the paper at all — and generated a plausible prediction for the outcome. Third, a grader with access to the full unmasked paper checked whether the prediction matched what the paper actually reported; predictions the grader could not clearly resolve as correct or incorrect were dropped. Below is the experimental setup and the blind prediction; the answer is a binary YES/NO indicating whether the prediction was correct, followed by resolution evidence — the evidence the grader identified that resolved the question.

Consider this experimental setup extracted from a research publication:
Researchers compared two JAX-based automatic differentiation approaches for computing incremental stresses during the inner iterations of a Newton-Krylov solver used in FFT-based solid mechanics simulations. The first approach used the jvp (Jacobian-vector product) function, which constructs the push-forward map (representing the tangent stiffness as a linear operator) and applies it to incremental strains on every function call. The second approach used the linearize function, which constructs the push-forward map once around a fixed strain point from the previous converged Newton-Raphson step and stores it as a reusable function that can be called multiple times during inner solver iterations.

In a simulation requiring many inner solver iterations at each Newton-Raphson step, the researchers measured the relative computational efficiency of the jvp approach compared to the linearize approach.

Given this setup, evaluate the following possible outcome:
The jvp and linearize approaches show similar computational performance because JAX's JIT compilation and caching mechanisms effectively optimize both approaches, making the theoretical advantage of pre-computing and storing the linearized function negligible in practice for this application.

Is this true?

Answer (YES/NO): NO